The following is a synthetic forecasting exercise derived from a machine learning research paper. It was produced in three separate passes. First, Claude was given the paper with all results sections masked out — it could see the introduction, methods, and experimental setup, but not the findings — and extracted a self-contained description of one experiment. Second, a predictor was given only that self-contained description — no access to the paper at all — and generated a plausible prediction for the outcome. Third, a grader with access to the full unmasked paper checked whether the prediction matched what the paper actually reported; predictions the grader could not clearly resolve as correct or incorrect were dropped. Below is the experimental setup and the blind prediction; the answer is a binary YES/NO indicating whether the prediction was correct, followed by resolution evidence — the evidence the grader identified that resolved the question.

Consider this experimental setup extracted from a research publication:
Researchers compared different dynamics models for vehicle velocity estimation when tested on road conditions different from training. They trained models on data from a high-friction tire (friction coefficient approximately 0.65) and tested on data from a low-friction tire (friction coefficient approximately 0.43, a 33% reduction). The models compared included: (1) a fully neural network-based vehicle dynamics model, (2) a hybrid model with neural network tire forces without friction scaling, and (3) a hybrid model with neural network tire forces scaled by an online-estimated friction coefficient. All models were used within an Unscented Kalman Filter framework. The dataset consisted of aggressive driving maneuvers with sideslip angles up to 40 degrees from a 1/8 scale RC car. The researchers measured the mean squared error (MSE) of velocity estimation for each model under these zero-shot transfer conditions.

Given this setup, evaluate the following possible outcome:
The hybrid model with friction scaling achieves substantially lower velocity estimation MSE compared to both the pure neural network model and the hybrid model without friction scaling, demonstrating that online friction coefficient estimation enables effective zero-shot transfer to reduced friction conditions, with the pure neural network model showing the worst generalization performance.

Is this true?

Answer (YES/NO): NO